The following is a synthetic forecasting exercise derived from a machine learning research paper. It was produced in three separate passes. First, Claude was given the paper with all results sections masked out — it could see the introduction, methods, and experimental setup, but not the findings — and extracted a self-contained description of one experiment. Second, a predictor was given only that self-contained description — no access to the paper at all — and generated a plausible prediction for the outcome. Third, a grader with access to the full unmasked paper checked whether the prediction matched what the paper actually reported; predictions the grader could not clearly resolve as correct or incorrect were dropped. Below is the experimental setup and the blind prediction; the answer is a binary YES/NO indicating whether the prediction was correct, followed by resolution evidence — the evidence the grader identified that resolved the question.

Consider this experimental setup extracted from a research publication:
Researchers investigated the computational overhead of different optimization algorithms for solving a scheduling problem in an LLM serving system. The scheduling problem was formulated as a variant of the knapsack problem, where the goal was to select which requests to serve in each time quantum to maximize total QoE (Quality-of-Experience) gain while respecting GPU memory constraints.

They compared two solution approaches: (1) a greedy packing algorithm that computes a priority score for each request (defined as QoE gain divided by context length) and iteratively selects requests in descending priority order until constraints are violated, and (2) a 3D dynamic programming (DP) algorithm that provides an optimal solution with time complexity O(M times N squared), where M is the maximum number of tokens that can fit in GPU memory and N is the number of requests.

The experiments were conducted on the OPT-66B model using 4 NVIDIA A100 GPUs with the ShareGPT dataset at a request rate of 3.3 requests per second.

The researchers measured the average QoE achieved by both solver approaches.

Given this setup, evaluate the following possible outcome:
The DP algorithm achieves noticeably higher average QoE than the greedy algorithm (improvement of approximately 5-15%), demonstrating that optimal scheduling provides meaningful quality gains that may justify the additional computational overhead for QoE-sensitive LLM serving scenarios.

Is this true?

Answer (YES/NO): NO